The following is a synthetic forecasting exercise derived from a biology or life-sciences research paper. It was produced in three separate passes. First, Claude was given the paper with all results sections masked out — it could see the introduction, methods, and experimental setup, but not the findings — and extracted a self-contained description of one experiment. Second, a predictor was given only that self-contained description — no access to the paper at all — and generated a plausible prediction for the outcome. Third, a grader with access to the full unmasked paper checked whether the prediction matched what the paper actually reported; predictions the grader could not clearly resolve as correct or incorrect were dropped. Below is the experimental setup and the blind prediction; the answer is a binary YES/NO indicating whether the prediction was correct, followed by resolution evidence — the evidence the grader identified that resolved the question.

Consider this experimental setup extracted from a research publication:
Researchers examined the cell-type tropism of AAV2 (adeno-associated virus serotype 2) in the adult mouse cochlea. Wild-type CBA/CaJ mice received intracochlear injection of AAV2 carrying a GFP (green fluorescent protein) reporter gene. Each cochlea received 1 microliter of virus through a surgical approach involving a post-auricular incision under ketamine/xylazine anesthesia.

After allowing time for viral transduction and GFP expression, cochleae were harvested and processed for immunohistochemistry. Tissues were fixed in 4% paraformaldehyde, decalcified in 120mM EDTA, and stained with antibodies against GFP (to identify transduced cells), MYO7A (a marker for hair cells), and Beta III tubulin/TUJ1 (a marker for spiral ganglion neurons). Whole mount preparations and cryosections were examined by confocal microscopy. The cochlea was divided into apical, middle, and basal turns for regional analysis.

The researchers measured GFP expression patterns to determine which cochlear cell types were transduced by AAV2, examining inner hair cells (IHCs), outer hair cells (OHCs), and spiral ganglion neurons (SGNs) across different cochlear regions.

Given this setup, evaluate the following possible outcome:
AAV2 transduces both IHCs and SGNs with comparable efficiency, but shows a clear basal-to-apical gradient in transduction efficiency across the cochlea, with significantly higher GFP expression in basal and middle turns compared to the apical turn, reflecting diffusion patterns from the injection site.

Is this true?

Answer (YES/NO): NO